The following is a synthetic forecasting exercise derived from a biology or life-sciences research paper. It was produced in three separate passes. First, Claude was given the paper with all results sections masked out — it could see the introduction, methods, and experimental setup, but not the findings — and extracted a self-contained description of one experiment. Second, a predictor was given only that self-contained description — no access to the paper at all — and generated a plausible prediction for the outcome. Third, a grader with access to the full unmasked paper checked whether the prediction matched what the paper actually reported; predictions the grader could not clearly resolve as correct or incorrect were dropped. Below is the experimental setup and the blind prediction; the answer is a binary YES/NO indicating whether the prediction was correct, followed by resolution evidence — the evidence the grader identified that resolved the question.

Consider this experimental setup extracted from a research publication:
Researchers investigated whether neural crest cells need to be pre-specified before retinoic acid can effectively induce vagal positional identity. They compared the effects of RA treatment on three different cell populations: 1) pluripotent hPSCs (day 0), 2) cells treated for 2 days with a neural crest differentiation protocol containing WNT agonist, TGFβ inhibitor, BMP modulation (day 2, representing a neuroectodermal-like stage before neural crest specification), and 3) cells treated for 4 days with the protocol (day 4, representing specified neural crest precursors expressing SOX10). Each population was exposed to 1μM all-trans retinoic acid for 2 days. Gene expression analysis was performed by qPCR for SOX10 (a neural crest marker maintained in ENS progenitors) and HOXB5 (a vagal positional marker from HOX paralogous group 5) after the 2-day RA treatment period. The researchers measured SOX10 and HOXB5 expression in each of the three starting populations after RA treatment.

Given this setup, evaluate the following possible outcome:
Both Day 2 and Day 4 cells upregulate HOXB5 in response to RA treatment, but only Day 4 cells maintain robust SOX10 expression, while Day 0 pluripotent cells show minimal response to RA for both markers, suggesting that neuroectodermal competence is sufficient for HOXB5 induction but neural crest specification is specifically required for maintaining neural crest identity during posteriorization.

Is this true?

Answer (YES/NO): NO